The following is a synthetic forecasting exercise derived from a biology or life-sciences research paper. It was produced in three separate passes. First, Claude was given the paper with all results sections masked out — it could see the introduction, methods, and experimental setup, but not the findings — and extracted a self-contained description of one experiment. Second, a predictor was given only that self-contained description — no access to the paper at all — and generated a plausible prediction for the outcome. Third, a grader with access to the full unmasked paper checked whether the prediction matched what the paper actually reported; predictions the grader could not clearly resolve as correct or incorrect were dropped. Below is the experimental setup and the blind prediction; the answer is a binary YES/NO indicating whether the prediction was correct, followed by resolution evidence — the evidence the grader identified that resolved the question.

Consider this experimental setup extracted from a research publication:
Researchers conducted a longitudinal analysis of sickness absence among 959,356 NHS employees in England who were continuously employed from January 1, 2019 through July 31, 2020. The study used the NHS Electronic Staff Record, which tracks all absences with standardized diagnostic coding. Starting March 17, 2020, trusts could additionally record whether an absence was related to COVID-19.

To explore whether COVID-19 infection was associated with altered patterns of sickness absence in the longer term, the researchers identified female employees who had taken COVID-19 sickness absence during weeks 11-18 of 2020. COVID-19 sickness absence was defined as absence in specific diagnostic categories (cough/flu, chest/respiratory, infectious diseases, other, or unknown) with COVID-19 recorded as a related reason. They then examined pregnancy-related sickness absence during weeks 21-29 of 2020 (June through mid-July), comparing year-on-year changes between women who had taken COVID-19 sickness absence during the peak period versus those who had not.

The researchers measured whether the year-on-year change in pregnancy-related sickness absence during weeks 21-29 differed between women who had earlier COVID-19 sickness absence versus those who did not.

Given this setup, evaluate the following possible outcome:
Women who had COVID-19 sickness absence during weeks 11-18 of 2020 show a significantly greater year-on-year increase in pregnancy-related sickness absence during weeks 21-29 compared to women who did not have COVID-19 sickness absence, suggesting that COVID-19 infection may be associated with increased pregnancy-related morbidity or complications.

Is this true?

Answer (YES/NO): YES